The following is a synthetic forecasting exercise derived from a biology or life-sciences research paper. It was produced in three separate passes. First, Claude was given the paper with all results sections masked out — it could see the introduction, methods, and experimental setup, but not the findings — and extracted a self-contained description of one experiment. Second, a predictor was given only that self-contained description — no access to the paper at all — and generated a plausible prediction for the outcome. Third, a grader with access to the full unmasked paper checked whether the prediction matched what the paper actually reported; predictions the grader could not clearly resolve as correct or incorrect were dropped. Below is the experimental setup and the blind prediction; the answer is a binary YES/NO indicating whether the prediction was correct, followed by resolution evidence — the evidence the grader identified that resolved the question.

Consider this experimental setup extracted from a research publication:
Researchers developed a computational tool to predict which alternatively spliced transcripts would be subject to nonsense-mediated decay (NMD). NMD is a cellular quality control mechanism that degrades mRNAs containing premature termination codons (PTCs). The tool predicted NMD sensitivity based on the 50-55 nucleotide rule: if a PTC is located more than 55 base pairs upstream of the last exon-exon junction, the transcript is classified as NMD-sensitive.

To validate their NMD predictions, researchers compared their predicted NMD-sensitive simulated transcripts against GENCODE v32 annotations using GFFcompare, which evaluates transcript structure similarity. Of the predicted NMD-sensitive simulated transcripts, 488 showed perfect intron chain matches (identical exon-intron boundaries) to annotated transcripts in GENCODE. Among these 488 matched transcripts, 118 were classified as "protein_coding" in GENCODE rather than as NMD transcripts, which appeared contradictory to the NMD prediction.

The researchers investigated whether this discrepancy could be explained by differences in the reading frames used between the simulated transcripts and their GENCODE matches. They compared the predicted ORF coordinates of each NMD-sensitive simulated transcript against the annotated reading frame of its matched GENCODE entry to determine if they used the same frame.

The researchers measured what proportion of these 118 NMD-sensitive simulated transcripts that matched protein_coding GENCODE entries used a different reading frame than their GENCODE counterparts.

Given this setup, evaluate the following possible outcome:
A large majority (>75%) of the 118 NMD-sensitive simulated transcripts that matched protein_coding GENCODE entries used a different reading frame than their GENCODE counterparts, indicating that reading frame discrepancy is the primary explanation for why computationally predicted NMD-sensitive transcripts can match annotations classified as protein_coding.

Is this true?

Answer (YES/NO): YES